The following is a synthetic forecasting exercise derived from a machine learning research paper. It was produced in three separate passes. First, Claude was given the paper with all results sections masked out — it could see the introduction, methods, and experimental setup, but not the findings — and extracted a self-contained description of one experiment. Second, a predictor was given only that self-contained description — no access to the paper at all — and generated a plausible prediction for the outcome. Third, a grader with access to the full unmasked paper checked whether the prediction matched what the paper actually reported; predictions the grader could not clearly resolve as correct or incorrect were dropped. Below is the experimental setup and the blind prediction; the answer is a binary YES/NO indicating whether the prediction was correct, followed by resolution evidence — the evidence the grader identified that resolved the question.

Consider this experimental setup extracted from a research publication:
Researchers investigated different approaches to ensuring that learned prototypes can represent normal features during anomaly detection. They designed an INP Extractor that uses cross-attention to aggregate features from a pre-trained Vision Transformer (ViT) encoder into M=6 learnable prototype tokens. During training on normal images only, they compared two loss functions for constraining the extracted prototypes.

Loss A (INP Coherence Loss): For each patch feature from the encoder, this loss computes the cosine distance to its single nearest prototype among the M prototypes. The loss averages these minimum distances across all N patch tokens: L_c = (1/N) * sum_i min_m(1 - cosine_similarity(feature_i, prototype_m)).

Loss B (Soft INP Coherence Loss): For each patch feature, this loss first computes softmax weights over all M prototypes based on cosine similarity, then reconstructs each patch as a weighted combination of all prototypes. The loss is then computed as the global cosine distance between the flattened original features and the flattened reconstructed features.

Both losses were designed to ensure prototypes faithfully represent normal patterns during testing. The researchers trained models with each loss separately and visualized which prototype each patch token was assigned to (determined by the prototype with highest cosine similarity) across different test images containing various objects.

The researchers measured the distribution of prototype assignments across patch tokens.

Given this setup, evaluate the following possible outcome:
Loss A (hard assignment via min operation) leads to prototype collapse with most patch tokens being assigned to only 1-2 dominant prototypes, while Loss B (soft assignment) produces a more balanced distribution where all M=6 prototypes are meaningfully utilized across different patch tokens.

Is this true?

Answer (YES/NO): YES